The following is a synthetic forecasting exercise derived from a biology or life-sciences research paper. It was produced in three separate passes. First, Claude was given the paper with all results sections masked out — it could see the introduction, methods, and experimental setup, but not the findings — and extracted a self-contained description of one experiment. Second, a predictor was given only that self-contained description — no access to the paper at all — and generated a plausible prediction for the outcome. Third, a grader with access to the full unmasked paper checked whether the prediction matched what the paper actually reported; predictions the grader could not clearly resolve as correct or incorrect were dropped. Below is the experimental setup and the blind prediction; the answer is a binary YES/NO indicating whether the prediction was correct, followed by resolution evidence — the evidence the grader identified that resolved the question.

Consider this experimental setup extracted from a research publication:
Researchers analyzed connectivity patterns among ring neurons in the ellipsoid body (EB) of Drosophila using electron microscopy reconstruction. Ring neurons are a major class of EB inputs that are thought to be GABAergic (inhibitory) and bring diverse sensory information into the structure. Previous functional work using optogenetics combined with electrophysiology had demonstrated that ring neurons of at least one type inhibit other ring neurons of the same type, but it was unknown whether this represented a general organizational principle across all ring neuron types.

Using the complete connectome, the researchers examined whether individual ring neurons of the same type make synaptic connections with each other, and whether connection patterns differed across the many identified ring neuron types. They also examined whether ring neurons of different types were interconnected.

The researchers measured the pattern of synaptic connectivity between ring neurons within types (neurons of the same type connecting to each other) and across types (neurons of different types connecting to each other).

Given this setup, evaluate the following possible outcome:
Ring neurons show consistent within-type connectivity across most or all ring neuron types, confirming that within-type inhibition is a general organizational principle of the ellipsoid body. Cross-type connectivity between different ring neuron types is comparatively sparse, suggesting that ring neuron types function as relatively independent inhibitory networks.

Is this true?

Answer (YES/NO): NO